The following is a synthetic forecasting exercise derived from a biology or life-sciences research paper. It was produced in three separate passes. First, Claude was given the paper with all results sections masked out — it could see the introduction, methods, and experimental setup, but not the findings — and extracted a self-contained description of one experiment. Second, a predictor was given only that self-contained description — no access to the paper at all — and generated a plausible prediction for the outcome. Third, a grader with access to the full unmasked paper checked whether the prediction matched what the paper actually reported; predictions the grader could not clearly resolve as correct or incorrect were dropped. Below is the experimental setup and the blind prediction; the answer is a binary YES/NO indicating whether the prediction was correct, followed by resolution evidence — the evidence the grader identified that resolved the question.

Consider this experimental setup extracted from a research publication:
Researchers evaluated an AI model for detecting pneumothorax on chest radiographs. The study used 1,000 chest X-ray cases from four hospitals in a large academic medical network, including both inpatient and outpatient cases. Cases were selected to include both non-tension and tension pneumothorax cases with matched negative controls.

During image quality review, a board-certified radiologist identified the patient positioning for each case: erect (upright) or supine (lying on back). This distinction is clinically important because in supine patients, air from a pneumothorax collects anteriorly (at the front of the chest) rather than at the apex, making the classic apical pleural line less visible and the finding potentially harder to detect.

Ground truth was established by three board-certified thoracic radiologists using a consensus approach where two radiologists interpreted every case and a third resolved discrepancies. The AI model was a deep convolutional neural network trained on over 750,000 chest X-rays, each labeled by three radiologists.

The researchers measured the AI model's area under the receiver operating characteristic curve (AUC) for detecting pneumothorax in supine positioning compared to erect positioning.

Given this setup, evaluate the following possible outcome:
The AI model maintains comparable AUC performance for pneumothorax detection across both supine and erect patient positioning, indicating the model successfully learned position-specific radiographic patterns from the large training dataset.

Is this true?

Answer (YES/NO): YES